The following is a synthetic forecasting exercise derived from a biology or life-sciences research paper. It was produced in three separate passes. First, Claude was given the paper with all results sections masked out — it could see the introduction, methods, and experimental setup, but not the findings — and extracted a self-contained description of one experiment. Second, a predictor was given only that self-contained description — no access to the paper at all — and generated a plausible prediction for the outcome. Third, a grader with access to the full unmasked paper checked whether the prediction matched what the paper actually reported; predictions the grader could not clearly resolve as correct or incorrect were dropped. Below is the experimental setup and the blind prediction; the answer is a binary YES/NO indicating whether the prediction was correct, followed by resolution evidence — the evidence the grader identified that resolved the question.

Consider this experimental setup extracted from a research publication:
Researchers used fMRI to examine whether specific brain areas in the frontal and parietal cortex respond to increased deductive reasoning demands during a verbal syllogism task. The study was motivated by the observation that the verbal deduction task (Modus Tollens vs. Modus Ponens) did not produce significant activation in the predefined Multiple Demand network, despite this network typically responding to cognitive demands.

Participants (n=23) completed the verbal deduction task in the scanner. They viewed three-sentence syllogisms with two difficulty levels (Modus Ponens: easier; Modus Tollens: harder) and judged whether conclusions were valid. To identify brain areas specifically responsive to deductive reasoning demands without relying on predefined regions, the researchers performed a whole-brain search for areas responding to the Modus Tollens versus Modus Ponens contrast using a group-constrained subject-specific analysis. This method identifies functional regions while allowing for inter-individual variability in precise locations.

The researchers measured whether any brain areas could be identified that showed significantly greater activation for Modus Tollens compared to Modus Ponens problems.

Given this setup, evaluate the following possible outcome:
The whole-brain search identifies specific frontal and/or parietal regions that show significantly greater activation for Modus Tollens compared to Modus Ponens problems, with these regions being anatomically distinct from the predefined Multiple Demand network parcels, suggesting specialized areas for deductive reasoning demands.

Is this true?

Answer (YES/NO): YES